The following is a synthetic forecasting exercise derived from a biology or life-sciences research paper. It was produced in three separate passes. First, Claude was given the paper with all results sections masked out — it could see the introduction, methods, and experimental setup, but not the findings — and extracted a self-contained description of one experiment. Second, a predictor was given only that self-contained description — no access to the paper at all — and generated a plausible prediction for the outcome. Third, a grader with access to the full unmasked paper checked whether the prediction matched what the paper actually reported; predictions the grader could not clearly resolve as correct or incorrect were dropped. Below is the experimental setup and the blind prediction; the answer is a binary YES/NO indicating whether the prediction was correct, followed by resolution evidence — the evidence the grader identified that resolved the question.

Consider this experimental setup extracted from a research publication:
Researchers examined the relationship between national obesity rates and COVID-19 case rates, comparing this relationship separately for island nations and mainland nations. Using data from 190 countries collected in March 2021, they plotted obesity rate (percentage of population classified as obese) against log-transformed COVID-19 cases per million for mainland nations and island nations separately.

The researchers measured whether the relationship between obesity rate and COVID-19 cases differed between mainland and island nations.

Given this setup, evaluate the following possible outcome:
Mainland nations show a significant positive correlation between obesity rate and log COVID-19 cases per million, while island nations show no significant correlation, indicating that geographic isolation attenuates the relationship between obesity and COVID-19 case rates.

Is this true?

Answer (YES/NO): NO